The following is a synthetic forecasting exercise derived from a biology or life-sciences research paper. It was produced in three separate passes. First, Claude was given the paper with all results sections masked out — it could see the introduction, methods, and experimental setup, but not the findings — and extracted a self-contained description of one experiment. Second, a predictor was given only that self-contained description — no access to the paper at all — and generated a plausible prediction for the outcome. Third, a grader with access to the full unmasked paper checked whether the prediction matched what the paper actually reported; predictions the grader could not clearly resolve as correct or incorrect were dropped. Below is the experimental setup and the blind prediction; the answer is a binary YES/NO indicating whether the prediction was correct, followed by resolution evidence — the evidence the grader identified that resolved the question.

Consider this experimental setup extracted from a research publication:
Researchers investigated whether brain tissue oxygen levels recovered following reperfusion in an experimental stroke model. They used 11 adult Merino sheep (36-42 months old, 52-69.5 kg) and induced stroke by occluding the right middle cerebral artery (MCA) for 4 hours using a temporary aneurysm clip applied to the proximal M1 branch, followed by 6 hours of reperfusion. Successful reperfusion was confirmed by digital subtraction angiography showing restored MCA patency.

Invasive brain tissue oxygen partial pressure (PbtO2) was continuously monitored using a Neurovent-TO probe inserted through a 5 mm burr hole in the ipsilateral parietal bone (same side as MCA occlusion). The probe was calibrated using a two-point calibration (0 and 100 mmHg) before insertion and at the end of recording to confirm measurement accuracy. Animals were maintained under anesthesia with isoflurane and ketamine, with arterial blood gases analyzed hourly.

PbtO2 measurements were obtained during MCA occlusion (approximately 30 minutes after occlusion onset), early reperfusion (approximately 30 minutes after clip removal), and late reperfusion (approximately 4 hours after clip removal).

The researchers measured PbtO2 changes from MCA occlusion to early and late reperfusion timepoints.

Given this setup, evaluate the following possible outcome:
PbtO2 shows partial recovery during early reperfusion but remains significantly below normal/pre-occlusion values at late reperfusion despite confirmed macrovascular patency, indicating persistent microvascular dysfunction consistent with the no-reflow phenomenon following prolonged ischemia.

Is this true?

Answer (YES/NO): NO